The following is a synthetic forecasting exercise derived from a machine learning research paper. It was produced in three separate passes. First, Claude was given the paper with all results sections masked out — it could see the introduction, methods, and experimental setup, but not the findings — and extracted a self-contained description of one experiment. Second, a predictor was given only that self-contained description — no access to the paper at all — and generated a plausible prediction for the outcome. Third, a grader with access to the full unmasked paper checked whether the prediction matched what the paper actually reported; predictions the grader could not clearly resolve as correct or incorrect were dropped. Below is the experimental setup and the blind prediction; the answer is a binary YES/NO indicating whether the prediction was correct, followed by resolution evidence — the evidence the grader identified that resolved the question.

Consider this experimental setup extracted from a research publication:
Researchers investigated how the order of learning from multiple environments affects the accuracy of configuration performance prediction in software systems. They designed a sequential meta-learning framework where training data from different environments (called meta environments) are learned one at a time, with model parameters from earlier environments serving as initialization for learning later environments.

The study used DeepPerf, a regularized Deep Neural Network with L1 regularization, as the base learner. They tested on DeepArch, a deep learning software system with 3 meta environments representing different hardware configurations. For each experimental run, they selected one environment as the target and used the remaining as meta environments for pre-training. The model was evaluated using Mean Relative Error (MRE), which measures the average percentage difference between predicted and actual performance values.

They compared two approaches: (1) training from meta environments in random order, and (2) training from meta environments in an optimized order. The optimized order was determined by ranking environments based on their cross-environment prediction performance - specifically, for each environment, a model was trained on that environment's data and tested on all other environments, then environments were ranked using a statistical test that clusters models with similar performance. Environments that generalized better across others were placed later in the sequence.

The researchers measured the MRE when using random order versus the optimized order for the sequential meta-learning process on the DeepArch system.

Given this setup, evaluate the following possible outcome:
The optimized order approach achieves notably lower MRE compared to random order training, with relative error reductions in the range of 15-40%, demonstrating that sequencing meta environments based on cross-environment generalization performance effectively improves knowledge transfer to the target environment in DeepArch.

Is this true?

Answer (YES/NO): NO